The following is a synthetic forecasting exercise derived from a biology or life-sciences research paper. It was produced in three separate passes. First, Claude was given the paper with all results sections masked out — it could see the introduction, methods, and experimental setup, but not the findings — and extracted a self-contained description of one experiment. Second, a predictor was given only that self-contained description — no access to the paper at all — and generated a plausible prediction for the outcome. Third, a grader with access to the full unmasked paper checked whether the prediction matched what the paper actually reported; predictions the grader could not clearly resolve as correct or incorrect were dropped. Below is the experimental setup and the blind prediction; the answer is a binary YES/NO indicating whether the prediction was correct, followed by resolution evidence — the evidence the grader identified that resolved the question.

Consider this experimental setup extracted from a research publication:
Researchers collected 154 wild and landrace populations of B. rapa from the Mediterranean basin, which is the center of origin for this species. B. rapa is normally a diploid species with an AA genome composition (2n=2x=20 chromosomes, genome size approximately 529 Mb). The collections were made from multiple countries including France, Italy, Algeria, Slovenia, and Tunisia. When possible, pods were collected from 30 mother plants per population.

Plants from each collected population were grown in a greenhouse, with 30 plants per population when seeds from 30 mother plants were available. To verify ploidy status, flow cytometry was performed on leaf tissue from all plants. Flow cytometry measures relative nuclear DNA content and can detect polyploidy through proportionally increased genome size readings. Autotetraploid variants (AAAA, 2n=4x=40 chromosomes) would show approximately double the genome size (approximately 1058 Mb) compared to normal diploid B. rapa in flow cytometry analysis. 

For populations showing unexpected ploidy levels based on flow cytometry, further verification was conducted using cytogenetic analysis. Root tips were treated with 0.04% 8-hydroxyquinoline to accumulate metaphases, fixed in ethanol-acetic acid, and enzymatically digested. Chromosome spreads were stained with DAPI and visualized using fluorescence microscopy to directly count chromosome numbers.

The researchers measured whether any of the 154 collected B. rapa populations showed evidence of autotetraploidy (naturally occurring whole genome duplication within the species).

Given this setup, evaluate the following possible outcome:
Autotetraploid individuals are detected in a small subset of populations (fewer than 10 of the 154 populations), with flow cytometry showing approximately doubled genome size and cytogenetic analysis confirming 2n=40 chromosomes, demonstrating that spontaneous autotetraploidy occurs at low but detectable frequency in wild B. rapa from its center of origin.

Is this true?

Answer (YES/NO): YES